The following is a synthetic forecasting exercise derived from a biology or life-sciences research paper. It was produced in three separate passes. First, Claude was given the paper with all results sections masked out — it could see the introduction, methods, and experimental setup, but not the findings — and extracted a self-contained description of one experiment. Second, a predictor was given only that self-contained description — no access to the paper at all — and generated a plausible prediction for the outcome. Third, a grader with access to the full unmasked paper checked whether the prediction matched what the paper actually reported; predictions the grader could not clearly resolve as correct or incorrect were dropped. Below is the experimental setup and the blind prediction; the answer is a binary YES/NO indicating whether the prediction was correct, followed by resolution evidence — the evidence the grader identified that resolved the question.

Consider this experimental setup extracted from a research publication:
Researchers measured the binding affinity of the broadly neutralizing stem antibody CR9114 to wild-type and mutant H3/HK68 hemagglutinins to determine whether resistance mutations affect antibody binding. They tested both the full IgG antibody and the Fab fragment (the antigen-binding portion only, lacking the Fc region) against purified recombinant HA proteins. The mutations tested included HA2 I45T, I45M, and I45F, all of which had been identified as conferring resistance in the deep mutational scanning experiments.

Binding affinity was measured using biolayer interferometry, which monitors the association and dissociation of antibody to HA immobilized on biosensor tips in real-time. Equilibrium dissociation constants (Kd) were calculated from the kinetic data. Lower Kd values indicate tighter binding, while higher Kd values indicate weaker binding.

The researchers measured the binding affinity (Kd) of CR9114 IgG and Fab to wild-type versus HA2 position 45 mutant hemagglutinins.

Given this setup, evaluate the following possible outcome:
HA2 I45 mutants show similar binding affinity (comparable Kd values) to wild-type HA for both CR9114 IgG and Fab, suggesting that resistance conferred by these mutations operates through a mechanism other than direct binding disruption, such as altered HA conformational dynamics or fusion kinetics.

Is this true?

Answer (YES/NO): NO